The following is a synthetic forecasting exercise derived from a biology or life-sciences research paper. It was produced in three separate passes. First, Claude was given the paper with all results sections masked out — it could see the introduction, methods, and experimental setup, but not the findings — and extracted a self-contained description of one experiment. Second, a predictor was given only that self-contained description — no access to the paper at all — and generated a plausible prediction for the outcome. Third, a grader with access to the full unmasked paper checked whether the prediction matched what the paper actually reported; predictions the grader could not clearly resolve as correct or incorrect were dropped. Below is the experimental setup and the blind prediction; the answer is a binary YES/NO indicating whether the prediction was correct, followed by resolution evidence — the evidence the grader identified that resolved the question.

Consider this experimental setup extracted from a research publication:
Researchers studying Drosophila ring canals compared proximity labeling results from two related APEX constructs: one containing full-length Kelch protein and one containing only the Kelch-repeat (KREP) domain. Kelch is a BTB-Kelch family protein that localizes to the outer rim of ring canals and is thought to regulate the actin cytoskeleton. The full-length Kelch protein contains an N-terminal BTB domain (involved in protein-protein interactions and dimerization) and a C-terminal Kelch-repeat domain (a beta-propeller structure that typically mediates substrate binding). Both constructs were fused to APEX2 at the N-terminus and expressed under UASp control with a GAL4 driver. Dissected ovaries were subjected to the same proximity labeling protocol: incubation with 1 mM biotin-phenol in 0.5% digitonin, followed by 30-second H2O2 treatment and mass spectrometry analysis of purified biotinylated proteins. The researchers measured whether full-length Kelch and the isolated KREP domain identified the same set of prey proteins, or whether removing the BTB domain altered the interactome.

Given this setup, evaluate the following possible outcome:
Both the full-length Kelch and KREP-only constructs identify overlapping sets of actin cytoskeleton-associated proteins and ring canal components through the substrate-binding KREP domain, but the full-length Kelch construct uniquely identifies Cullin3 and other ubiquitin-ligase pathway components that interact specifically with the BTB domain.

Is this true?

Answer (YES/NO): NO